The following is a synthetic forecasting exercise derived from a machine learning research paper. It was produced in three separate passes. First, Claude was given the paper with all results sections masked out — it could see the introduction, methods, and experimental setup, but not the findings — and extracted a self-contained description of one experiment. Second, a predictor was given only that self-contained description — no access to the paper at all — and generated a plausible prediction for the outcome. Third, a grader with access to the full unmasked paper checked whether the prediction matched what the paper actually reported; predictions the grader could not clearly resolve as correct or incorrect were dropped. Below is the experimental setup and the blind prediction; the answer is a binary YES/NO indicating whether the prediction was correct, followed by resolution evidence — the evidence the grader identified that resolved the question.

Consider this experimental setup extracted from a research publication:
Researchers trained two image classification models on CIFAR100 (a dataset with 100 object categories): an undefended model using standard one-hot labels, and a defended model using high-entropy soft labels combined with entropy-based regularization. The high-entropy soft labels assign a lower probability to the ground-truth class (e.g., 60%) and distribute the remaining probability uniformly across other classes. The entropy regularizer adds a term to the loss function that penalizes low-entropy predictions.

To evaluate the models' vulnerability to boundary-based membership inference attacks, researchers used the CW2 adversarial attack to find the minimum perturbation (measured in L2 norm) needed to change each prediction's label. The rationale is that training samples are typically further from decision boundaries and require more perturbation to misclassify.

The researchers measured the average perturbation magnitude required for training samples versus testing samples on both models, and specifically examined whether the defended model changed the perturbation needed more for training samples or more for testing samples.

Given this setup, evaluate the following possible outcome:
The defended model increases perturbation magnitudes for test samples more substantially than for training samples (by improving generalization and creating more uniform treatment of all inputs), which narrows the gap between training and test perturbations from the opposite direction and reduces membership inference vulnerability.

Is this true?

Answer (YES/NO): NO